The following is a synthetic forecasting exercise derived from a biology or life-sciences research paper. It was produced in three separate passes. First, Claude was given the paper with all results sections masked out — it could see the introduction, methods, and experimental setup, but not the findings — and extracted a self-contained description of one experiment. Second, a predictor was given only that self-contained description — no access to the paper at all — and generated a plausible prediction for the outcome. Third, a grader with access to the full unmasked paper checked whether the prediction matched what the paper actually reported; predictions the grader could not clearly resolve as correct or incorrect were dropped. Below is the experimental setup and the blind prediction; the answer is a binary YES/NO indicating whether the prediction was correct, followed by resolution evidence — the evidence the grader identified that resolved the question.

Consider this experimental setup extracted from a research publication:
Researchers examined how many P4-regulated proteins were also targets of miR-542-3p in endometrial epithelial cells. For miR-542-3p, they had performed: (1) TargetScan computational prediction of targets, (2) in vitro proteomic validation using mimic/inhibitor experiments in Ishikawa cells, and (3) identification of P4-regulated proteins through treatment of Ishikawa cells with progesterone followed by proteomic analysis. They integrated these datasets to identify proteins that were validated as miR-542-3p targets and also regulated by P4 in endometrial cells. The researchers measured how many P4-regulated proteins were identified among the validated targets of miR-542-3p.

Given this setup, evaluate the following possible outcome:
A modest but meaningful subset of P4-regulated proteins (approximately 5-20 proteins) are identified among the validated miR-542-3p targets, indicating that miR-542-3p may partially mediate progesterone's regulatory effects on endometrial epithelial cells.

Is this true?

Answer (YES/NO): NO